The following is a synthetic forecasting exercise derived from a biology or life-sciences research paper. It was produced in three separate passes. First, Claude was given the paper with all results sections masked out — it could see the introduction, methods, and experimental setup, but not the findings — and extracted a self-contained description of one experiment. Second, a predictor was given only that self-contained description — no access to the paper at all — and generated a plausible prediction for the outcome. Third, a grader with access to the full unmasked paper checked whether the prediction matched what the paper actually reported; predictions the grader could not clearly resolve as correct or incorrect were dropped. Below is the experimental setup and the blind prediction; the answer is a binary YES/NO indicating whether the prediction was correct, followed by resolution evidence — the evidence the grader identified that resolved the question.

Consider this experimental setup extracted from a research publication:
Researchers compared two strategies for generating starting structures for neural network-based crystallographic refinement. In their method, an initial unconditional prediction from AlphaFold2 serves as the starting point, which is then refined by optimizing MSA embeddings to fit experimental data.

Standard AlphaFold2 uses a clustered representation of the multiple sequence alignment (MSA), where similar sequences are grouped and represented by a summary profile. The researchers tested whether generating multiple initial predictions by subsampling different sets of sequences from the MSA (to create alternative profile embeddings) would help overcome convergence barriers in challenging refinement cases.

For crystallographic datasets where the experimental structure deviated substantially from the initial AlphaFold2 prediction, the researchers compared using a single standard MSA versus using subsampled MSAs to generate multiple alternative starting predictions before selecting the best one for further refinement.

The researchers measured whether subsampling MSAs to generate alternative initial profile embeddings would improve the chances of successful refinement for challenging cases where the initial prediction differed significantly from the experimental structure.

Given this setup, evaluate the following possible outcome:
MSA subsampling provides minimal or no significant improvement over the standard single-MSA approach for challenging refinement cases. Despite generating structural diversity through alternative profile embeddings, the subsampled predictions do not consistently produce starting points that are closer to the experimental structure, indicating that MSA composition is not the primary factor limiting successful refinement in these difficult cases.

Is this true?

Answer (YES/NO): NO